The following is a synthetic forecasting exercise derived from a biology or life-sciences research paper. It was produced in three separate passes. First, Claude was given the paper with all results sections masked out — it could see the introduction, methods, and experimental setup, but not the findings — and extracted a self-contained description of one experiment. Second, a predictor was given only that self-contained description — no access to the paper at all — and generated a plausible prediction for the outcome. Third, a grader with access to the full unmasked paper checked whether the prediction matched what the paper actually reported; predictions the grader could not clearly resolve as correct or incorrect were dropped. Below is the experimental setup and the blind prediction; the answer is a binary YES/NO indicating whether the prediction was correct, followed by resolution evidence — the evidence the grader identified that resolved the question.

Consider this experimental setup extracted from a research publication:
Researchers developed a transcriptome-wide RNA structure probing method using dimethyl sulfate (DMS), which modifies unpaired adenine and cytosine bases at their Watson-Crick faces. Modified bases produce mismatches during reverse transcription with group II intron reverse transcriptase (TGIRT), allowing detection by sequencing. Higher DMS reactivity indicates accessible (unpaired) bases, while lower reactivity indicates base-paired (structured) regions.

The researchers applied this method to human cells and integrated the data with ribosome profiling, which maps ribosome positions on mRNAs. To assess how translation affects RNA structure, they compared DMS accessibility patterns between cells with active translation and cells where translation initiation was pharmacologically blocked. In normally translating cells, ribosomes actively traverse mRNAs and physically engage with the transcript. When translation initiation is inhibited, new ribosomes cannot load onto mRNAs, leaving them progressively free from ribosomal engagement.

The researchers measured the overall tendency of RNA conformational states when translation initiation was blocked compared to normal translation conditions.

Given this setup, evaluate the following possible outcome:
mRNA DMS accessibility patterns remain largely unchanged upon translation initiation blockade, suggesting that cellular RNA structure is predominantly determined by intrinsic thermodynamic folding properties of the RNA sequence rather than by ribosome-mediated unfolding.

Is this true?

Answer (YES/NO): NO